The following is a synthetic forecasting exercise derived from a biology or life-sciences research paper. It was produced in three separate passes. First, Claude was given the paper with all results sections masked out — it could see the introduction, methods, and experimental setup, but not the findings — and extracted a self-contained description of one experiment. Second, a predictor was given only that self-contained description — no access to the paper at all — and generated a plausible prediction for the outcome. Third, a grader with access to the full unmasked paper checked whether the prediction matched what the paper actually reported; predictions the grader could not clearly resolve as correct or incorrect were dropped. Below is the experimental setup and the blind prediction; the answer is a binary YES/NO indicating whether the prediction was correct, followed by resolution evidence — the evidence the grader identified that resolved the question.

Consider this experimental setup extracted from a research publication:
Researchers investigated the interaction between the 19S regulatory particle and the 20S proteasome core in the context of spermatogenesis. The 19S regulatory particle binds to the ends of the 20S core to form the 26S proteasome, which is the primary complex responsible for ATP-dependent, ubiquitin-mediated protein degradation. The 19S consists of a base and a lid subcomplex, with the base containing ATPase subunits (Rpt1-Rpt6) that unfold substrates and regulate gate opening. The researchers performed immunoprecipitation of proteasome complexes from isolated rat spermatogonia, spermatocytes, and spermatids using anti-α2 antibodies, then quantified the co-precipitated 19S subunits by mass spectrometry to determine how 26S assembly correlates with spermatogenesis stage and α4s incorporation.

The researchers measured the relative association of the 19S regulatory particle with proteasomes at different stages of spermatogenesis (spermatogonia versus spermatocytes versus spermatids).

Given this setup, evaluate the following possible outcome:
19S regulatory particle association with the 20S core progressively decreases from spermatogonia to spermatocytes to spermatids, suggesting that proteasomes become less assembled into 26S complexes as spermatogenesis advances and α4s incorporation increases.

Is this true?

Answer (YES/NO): NO